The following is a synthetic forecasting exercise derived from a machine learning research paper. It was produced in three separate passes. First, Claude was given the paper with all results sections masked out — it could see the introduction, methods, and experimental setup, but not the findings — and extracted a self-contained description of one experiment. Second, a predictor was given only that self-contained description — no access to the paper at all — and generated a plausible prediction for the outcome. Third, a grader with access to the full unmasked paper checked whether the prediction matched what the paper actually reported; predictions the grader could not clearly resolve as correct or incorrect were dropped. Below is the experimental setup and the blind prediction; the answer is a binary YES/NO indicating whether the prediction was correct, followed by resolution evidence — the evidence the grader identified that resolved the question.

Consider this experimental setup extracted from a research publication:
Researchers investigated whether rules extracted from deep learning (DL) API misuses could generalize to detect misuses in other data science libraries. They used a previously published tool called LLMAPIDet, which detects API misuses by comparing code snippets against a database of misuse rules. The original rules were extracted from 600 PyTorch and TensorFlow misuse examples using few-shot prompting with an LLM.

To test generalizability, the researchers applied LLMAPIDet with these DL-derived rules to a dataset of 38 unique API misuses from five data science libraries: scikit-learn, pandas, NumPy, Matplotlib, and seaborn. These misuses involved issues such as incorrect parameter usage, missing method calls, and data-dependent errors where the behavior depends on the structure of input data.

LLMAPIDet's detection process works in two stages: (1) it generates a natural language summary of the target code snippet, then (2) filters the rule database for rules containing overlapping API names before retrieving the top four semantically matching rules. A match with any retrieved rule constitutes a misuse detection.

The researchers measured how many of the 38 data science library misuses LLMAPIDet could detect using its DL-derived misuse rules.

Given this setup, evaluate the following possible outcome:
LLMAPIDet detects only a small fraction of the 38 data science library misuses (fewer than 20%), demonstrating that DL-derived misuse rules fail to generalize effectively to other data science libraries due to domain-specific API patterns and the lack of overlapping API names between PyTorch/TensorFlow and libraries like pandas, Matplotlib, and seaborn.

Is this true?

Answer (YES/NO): NO